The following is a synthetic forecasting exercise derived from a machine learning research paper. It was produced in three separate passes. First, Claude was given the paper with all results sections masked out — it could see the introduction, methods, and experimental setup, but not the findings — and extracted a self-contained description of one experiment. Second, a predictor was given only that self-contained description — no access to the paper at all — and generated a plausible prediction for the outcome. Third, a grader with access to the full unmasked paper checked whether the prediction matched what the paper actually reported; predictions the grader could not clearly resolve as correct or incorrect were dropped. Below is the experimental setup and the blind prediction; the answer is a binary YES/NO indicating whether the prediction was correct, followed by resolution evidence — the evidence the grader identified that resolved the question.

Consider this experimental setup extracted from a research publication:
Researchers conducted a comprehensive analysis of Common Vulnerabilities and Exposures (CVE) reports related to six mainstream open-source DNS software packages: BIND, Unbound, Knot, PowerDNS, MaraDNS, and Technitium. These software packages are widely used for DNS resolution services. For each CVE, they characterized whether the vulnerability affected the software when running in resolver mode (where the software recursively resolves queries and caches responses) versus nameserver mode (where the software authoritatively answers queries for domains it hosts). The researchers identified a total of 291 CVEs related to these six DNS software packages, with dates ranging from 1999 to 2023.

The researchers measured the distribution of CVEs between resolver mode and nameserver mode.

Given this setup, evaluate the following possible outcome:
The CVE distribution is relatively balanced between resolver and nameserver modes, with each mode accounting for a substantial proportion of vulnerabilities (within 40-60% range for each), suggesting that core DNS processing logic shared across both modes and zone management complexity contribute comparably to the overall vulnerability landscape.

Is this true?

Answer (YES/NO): NO